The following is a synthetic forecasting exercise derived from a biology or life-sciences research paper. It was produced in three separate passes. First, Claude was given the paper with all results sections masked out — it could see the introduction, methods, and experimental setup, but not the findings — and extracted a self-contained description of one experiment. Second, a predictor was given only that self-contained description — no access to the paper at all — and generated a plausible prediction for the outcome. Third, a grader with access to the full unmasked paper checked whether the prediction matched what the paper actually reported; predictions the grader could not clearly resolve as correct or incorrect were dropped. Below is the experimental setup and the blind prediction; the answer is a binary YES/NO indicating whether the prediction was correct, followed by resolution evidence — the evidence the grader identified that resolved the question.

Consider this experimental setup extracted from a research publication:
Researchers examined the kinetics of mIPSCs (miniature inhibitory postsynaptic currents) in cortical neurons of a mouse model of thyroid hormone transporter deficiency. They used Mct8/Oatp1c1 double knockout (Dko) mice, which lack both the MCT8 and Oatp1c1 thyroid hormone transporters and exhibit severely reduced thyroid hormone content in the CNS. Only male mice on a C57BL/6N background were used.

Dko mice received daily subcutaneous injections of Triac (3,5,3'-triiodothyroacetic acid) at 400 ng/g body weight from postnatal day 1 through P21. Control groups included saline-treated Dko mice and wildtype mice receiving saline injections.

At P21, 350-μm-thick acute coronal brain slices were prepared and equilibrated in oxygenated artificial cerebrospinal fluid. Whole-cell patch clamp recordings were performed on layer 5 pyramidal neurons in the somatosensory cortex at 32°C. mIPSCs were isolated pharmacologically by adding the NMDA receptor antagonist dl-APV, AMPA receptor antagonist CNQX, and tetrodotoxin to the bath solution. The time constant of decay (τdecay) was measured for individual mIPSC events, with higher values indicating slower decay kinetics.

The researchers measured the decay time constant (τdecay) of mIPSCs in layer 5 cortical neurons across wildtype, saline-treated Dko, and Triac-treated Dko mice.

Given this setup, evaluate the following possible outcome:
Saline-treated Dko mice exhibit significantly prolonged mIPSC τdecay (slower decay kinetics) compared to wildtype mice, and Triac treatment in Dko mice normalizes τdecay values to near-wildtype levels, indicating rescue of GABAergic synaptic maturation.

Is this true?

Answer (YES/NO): NO